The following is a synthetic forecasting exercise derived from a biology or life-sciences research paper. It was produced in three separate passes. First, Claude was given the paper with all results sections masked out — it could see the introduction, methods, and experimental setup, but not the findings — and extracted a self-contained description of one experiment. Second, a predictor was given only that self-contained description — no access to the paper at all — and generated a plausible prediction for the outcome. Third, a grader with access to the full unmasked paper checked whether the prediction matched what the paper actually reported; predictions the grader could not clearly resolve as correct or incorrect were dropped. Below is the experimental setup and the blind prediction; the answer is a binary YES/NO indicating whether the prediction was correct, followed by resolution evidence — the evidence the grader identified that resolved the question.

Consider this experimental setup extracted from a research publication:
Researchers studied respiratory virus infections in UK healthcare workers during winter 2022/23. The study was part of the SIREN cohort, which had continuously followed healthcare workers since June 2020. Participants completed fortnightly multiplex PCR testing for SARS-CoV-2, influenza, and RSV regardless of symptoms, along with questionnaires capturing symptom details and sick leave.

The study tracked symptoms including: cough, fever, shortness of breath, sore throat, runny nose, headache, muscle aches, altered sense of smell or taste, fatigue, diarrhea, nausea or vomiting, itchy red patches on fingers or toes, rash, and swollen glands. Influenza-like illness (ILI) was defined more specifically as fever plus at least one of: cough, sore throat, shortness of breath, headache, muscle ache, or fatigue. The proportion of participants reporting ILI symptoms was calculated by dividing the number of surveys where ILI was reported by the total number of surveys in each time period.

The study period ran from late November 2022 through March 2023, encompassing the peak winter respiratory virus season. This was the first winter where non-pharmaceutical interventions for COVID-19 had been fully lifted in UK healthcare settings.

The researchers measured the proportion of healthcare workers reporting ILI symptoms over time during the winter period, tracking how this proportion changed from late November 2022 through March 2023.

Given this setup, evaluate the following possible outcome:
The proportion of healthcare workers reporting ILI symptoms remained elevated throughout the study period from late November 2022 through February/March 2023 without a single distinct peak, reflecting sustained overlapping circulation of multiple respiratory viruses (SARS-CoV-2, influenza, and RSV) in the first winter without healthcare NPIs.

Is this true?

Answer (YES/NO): NO